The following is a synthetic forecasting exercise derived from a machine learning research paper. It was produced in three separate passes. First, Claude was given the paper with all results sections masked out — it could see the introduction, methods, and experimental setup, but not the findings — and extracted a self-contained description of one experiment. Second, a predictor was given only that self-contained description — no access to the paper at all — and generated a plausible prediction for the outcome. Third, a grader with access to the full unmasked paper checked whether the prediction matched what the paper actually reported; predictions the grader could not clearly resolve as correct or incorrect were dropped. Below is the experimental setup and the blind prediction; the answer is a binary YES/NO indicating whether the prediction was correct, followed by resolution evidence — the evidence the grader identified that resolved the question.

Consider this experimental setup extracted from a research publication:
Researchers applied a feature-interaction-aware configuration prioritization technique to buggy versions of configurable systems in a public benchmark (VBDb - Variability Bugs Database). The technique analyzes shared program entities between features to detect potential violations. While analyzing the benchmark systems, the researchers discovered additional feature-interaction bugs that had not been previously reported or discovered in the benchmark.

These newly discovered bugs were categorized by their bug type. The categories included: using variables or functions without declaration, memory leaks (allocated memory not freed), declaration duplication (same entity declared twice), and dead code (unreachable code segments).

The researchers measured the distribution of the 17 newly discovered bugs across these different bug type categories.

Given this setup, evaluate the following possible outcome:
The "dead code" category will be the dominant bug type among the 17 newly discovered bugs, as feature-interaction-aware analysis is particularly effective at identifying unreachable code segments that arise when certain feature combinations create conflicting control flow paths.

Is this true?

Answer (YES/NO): NO